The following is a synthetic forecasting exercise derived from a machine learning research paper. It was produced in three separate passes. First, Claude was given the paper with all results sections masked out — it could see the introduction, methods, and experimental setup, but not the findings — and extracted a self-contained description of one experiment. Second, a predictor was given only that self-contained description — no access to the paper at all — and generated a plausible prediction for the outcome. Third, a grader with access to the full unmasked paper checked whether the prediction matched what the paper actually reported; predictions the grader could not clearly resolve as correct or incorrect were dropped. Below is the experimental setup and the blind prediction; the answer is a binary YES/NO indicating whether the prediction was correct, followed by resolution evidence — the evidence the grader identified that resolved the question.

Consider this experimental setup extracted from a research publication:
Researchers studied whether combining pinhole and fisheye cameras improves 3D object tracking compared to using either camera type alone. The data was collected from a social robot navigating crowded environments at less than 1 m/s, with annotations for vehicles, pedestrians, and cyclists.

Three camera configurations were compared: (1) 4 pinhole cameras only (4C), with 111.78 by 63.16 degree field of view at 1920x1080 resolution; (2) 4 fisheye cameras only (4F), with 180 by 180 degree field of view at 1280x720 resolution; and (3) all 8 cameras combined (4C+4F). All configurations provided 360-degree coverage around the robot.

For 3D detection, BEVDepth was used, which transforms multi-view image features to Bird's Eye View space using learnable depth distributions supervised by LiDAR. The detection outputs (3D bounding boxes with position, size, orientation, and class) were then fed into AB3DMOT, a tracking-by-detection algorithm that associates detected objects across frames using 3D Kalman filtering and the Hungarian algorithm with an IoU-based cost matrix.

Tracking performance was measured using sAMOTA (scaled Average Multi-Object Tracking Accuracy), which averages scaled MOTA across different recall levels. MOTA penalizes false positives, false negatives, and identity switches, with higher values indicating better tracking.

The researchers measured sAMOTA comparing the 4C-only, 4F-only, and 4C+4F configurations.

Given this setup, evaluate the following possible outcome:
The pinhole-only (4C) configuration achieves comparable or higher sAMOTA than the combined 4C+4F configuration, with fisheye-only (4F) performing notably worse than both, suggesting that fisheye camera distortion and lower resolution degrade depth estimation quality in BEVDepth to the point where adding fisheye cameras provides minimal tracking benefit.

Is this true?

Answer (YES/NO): NO